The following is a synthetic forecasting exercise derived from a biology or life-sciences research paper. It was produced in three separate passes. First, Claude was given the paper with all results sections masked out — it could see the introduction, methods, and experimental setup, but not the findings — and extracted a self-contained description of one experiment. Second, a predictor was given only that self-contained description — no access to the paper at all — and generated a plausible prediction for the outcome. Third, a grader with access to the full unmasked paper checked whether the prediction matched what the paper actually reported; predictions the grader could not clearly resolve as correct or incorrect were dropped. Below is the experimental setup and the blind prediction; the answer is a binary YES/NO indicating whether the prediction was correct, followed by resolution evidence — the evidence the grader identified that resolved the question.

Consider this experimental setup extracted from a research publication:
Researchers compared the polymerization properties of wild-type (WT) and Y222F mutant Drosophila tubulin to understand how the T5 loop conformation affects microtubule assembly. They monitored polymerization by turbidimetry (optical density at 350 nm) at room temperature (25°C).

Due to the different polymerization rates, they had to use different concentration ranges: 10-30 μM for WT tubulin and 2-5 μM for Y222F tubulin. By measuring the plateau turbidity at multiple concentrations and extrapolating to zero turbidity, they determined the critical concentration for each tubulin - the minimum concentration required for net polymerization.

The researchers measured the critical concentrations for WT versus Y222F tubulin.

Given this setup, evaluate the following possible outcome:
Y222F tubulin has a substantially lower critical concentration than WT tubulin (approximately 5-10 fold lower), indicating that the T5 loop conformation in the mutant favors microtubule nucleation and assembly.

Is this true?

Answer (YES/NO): NO